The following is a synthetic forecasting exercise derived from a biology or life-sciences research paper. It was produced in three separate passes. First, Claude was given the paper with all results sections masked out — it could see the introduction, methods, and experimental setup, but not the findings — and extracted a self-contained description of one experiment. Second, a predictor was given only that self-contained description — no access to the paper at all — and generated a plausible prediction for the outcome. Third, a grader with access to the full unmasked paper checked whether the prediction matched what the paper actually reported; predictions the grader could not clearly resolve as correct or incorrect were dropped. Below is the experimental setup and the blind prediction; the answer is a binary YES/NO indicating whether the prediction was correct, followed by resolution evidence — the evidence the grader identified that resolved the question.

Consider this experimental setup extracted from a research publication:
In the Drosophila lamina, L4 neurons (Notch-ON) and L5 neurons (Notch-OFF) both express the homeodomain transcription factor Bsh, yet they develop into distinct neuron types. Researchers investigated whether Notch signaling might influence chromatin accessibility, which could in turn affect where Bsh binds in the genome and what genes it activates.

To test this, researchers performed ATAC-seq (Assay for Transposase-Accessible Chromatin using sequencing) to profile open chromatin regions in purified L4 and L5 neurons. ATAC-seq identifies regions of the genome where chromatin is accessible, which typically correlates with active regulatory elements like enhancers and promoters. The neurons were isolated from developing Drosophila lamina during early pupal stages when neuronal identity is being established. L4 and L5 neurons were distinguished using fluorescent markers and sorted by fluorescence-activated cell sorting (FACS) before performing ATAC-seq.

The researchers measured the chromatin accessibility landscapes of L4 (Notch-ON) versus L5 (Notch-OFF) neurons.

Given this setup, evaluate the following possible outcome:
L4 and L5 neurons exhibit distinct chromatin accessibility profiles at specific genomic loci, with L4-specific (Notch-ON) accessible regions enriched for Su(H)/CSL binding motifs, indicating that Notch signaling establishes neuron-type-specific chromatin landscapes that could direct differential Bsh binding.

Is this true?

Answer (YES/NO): YES